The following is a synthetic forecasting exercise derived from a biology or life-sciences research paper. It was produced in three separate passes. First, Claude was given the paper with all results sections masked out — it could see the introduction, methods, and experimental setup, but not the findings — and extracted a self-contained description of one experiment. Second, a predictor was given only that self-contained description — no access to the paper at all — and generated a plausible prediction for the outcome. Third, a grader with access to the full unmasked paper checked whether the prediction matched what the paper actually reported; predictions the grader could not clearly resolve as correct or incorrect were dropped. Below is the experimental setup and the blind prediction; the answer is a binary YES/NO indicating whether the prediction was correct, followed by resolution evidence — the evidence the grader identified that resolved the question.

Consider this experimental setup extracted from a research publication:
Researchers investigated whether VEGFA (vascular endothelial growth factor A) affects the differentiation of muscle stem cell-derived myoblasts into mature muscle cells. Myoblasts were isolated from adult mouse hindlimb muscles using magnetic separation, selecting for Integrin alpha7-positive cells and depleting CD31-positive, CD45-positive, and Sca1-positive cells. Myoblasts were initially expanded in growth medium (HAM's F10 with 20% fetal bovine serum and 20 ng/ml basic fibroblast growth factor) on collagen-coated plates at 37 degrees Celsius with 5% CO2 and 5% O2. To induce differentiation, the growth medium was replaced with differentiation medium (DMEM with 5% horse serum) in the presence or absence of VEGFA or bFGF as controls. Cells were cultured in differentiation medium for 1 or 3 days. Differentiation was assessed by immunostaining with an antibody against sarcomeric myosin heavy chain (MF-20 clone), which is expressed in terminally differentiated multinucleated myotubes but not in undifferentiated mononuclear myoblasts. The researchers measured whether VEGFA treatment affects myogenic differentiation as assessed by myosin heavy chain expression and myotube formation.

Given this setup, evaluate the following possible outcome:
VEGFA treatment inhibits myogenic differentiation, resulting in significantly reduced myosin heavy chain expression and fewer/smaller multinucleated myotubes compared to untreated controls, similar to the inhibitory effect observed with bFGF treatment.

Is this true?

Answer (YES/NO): NO